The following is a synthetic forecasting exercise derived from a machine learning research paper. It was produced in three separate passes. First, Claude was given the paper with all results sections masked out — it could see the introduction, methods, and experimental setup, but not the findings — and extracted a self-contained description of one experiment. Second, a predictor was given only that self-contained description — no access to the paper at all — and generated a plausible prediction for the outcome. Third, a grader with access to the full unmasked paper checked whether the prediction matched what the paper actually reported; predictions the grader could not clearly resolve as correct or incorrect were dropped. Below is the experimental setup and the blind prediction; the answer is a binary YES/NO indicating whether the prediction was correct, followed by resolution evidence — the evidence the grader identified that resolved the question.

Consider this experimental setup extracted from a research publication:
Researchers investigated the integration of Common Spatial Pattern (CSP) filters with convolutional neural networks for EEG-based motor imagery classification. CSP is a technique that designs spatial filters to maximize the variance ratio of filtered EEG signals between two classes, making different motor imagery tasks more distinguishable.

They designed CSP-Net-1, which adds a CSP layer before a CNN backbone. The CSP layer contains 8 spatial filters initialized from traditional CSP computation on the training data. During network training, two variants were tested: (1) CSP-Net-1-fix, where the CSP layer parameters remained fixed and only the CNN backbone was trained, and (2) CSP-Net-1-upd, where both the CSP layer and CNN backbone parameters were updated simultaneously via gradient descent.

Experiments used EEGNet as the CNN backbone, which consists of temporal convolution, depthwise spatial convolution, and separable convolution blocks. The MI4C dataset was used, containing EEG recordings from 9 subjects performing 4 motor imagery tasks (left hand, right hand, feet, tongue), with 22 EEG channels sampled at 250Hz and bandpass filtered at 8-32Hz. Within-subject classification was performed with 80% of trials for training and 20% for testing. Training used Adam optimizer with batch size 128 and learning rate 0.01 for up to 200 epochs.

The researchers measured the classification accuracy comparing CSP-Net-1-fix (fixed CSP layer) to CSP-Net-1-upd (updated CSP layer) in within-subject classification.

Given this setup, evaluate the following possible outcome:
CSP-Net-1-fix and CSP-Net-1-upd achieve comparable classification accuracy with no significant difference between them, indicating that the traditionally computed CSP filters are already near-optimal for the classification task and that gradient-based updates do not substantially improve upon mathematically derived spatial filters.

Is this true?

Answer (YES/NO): NO